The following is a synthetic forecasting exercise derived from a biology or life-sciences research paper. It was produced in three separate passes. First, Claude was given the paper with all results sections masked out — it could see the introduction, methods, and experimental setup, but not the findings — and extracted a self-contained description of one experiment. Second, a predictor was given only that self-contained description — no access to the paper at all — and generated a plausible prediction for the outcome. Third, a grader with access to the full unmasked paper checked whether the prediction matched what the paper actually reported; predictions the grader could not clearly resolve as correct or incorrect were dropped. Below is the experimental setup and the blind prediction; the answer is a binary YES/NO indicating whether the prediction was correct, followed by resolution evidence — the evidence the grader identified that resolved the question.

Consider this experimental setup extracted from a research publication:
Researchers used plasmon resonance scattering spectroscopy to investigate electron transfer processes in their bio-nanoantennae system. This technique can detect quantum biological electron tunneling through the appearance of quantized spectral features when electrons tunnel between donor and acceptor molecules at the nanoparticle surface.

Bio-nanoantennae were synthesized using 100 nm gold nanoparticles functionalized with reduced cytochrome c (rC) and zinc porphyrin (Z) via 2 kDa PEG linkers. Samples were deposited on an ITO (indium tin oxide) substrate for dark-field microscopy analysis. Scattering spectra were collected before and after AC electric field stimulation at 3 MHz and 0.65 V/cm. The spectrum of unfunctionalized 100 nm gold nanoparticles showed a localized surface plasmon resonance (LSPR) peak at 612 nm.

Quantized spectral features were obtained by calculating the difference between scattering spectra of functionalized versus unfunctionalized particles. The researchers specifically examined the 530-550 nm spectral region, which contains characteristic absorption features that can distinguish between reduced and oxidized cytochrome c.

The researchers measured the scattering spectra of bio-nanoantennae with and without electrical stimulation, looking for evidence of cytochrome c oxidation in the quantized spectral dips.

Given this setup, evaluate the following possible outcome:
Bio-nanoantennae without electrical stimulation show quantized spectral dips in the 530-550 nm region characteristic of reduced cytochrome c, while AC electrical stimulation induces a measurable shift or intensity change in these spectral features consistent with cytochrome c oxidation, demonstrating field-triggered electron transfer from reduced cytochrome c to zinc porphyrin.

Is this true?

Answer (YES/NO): NO